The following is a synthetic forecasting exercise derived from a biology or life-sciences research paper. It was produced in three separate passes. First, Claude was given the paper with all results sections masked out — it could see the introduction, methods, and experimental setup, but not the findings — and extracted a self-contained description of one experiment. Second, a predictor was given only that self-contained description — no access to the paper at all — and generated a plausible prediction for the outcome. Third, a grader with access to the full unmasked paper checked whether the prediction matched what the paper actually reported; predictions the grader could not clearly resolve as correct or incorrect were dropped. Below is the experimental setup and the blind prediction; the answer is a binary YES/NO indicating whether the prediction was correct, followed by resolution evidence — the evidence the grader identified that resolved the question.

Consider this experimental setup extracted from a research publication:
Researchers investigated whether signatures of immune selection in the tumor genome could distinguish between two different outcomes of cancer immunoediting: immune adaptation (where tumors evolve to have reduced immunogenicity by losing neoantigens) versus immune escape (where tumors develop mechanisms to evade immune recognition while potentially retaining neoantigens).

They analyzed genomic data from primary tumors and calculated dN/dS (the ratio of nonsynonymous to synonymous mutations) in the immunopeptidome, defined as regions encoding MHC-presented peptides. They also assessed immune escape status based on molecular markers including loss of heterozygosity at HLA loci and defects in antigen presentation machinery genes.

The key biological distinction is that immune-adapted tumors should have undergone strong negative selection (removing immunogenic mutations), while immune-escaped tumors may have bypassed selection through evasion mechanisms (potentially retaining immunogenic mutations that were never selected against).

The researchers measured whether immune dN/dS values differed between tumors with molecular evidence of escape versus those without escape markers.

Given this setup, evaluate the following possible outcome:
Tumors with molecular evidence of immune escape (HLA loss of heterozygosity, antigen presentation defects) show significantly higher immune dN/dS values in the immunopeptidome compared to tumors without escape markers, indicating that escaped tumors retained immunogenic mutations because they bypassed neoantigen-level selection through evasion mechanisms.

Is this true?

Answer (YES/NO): YES